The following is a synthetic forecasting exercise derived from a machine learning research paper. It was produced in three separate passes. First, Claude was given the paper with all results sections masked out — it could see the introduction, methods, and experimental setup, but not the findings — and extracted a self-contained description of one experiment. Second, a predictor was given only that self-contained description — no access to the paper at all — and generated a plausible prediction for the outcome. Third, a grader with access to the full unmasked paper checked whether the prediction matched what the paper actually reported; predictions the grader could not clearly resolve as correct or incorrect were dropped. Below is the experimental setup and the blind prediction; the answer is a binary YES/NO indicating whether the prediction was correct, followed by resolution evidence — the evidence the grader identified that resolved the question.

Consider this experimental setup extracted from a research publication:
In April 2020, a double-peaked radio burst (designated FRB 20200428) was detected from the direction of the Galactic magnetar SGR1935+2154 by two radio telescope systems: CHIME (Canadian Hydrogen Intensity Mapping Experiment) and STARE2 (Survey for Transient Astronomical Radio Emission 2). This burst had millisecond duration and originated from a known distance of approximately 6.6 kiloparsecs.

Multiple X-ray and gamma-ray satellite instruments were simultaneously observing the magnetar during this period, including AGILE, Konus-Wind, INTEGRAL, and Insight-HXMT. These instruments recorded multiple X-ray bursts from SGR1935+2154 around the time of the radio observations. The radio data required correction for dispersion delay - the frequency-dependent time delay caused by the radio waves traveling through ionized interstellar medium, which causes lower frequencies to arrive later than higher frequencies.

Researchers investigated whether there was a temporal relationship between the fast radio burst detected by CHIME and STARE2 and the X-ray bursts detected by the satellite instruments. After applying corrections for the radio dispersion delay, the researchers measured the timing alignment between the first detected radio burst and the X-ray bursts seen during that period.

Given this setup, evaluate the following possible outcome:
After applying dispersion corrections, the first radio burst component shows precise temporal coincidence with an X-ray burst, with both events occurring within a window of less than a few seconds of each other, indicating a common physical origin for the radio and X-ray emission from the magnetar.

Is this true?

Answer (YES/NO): YES